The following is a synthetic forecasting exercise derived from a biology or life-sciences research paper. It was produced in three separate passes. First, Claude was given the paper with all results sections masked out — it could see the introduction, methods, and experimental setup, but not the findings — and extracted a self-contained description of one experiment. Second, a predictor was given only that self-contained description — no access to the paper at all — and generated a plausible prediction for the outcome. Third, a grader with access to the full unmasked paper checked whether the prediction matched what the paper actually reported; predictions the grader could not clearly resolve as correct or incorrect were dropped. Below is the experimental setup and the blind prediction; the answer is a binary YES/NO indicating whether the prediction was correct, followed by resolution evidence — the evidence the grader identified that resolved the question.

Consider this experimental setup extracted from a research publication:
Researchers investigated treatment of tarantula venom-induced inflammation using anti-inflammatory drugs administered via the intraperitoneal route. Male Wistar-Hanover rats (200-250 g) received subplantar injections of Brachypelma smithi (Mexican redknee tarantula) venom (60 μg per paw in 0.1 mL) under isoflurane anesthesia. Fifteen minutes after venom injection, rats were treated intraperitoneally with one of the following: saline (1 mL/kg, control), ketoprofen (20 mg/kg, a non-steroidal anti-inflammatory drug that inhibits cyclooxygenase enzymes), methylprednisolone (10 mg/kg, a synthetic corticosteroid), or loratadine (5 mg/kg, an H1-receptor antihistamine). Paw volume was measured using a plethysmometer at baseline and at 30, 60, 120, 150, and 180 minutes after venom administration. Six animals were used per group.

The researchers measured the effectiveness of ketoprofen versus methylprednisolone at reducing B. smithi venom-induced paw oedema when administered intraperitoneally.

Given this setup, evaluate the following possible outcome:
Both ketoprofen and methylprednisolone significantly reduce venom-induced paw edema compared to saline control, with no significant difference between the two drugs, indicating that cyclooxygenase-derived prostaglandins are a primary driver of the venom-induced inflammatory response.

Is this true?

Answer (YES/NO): NO